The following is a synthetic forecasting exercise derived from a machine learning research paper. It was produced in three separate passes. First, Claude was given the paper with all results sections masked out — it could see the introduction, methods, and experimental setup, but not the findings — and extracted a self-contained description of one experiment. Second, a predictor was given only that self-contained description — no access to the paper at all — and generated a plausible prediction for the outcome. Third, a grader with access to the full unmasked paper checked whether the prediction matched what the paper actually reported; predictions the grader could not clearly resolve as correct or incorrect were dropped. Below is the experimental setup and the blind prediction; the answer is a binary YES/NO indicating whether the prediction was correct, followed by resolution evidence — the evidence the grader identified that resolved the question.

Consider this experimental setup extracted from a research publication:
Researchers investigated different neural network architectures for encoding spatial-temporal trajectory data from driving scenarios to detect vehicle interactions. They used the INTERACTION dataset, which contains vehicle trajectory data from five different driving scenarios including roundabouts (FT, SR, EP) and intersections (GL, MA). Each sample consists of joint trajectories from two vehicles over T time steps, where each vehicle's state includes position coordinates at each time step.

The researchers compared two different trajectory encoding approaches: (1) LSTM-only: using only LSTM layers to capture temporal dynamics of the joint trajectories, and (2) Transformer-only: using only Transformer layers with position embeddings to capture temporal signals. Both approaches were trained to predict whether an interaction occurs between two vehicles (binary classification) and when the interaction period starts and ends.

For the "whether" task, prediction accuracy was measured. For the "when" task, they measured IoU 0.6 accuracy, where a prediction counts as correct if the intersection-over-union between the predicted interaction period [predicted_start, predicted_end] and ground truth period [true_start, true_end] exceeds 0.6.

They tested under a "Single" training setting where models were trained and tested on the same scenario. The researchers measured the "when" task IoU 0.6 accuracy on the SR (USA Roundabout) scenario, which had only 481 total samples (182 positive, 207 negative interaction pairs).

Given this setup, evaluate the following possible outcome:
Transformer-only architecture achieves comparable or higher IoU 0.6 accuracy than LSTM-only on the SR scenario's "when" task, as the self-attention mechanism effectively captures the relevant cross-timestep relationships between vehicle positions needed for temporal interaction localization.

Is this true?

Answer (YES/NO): NO